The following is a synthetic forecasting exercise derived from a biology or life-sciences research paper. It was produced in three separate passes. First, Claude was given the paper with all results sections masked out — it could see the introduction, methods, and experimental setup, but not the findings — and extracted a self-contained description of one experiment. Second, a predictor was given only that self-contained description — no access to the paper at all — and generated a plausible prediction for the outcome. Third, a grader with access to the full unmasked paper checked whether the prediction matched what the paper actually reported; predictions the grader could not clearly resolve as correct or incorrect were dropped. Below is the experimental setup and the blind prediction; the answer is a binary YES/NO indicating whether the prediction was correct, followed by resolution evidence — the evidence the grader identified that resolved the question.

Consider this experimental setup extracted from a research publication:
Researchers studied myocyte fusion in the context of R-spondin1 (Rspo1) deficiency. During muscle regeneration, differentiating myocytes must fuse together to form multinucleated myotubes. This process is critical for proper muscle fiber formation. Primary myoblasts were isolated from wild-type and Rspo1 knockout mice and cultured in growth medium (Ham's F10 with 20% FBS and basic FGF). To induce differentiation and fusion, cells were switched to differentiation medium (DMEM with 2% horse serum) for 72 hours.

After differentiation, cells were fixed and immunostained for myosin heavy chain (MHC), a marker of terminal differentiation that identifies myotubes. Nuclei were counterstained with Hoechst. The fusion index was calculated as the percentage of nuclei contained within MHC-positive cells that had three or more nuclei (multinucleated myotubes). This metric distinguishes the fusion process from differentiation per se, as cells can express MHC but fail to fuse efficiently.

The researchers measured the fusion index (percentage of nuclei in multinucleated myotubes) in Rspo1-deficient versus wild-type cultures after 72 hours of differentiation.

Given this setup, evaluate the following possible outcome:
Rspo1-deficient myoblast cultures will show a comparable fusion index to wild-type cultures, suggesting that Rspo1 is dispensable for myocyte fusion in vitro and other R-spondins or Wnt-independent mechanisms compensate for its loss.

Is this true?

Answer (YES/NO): NO